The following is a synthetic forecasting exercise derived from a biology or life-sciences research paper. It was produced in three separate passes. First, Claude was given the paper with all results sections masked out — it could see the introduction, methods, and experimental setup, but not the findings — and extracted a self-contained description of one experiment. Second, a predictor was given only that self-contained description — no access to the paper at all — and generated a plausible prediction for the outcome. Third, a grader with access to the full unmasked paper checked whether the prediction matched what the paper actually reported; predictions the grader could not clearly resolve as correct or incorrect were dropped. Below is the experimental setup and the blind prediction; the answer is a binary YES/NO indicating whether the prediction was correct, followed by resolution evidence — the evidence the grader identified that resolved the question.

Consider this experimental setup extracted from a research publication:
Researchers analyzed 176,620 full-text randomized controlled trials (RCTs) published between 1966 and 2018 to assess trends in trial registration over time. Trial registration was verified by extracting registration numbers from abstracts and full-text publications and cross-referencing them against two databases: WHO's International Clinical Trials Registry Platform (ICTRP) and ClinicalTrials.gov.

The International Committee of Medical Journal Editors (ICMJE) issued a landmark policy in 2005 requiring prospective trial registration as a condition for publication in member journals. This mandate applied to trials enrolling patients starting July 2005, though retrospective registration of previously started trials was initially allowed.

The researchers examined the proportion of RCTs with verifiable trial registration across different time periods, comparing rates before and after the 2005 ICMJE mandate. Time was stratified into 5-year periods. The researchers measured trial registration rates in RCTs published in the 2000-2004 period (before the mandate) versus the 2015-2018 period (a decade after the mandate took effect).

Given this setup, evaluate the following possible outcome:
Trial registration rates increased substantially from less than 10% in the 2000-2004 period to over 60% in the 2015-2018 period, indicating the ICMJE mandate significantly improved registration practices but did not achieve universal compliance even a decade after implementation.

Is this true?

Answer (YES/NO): NO